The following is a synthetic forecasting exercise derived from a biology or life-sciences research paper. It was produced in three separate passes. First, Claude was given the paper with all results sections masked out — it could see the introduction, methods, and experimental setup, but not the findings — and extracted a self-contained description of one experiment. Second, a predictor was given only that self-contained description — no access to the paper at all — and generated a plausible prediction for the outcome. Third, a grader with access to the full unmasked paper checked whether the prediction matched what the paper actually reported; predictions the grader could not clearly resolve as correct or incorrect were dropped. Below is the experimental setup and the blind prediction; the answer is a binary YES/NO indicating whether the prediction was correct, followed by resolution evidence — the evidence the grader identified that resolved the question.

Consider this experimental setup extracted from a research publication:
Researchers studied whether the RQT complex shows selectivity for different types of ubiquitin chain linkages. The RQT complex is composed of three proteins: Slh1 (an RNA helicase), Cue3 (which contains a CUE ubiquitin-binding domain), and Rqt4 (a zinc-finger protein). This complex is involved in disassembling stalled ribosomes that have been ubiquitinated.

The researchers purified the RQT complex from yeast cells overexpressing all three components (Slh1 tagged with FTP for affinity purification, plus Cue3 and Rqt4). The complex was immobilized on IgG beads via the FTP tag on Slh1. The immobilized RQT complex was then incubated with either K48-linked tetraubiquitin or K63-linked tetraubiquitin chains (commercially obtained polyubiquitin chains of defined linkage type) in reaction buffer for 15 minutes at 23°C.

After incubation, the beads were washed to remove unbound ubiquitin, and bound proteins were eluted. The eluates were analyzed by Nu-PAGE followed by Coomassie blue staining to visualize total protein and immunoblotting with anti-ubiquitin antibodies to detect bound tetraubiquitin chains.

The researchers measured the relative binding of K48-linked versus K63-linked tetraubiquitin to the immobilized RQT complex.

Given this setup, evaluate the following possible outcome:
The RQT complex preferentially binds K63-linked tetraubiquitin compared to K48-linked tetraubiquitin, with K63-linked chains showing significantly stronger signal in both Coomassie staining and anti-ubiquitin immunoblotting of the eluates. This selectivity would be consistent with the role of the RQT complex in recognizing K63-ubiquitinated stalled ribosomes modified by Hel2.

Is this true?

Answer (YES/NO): YES